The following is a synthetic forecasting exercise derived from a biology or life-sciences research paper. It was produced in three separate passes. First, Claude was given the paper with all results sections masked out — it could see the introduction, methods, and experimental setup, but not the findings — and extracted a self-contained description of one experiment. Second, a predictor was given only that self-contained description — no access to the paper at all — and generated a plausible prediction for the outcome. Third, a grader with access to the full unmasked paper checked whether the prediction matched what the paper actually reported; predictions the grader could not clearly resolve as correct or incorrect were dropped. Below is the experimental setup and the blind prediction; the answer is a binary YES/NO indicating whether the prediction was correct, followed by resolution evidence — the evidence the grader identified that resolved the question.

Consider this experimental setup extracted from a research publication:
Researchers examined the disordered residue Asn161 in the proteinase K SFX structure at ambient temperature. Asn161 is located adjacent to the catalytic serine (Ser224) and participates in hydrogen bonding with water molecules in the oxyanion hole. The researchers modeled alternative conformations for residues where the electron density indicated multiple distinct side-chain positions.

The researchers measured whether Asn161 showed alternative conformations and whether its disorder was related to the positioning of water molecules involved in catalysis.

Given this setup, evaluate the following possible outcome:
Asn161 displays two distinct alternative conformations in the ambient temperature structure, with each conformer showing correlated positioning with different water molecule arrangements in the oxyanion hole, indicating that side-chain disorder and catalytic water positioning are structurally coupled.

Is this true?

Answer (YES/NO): YES